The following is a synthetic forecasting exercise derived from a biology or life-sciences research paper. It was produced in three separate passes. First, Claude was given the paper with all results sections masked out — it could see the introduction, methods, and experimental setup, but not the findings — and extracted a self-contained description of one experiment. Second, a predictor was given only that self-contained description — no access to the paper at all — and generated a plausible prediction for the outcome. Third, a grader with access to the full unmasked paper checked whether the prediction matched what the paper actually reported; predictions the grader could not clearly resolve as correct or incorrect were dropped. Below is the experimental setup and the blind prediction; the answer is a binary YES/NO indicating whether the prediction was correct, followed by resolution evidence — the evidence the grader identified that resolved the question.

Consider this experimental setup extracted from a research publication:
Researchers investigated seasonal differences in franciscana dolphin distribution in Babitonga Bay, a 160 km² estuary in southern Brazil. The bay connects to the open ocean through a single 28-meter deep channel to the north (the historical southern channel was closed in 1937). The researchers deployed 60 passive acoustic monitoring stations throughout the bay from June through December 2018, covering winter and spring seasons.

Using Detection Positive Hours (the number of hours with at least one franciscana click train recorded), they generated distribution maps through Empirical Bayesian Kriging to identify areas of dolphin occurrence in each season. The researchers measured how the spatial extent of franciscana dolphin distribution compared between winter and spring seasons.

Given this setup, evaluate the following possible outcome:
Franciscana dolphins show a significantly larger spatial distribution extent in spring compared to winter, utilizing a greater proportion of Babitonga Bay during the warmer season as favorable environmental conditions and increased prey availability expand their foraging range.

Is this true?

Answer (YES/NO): NO